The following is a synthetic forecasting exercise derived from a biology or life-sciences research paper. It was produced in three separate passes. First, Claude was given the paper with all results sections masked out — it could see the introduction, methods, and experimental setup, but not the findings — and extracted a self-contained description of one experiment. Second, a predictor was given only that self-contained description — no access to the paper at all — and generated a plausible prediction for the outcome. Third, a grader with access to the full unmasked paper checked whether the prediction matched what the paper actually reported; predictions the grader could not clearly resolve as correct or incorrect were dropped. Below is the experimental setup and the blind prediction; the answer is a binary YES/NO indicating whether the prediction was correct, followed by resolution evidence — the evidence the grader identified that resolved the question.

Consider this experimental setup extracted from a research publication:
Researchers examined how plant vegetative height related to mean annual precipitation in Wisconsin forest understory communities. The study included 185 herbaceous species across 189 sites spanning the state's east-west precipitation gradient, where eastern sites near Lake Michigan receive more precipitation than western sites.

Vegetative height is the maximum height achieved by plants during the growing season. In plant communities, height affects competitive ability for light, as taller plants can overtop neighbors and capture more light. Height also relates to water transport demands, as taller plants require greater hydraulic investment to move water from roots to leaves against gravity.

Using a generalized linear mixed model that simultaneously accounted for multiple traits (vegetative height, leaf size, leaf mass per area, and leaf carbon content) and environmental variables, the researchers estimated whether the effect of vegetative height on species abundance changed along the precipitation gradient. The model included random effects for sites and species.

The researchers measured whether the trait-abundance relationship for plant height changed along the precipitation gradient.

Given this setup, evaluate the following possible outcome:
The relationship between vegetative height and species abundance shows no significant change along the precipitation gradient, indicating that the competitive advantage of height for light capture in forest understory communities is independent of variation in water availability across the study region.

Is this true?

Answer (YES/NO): YES